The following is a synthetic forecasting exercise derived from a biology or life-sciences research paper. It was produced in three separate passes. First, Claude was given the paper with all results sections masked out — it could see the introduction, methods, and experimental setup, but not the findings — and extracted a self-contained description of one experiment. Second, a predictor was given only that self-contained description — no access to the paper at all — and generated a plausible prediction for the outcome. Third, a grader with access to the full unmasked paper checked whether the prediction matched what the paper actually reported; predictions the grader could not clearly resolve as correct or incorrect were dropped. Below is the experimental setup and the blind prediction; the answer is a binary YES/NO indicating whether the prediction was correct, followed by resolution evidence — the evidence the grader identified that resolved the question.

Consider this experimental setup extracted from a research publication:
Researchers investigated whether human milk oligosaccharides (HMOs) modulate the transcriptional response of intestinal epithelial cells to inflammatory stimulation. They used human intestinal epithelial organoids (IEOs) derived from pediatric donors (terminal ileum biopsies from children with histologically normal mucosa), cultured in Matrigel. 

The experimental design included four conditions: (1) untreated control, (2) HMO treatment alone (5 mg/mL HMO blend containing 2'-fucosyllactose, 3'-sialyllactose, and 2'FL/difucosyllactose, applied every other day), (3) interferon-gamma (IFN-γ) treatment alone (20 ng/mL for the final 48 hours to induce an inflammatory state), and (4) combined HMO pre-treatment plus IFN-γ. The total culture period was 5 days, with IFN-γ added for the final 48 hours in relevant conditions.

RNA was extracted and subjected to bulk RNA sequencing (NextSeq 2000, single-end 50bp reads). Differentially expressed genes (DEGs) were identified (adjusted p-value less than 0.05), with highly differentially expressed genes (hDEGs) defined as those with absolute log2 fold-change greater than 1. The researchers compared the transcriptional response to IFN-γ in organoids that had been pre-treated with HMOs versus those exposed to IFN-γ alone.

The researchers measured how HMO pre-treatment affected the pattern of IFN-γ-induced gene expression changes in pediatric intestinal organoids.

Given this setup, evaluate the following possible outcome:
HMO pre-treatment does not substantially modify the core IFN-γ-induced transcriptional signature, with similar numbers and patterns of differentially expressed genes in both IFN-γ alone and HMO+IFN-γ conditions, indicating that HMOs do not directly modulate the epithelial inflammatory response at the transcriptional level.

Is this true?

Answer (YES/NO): NO